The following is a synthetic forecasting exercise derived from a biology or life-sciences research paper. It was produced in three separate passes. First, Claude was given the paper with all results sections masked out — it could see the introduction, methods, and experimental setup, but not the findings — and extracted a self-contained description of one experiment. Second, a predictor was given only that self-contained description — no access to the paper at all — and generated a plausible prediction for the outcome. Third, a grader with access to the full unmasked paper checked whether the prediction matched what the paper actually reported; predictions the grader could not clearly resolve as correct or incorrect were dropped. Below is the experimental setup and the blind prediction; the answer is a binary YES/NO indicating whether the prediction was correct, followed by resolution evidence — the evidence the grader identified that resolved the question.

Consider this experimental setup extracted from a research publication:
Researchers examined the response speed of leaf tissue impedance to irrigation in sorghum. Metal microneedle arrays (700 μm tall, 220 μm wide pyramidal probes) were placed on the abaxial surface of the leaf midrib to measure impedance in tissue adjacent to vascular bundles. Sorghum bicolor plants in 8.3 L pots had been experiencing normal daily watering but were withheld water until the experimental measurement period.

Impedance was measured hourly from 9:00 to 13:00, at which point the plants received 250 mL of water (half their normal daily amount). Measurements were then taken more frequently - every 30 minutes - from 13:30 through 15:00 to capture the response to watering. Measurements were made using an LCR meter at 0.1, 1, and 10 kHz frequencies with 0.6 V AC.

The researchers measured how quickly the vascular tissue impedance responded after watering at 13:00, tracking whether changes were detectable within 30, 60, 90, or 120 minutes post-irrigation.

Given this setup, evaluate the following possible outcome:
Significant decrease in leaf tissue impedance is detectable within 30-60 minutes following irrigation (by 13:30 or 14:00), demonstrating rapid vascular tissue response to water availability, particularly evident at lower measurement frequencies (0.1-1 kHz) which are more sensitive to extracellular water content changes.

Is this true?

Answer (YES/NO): NO